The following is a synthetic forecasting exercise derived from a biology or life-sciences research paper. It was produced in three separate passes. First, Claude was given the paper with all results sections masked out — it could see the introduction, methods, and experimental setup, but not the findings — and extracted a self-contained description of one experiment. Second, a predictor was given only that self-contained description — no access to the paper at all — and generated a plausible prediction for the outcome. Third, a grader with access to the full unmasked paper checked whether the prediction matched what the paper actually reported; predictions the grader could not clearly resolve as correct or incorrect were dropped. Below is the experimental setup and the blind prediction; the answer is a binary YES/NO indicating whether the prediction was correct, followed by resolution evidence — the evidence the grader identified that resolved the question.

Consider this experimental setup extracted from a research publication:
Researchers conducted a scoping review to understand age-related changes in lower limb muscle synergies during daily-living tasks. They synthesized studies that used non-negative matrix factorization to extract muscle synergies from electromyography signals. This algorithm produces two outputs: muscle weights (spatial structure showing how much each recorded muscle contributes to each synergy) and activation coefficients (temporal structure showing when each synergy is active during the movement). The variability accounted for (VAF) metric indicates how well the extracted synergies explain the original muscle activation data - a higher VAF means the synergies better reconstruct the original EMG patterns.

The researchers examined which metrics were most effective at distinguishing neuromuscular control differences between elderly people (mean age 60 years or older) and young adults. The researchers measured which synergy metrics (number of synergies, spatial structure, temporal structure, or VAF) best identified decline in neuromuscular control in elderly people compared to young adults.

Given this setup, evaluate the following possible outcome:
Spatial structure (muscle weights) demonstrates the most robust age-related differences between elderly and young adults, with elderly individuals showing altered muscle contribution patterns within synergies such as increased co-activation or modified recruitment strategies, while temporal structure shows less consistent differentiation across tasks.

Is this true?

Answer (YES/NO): NO